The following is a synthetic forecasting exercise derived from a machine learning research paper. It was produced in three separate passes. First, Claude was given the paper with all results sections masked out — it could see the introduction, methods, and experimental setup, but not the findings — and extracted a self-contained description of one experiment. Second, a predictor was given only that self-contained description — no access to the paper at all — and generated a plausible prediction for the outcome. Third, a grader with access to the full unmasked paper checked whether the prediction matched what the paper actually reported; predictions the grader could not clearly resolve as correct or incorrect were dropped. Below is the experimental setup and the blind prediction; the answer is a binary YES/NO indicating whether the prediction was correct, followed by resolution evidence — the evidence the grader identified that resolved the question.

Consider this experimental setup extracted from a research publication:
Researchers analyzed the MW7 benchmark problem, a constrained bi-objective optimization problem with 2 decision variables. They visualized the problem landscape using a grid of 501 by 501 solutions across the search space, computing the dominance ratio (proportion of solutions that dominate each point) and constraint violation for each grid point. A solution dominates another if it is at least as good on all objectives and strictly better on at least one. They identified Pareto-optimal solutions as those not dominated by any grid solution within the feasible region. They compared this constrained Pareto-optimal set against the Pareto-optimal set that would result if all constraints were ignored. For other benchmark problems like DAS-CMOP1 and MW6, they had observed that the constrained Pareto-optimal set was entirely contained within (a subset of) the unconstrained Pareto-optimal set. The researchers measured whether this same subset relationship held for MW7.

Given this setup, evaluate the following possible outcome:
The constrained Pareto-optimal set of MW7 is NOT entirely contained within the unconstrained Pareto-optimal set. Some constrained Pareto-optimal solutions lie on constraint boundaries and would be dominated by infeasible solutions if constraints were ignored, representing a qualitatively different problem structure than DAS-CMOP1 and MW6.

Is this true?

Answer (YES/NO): YES